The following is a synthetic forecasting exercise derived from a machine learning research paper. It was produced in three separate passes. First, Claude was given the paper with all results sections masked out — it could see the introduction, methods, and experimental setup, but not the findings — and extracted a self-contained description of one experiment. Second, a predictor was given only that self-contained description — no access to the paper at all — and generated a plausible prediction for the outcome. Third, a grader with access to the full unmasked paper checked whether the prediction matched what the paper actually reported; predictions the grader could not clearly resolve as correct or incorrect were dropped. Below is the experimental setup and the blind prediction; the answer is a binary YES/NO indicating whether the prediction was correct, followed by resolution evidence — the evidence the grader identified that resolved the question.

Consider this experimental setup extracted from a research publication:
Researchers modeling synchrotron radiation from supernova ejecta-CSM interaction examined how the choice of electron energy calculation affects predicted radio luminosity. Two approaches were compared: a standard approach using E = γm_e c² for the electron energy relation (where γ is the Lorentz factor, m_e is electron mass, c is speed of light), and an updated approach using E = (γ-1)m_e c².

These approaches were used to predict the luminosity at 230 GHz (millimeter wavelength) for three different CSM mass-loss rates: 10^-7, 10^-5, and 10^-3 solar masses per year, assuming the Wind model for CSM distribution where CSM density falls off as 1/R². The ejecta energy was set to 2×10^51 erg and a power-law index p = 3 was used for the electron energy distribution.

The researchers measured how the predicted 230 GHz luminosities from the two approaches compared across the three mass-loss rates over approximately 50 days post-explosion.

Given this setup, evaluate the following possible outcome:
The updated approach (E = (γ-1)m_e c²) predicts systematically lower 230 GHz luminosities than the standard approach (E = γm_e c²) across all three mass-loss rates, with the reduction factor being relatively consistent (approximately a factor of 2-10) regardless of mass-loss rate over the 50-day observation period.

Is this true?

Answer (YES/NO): NO